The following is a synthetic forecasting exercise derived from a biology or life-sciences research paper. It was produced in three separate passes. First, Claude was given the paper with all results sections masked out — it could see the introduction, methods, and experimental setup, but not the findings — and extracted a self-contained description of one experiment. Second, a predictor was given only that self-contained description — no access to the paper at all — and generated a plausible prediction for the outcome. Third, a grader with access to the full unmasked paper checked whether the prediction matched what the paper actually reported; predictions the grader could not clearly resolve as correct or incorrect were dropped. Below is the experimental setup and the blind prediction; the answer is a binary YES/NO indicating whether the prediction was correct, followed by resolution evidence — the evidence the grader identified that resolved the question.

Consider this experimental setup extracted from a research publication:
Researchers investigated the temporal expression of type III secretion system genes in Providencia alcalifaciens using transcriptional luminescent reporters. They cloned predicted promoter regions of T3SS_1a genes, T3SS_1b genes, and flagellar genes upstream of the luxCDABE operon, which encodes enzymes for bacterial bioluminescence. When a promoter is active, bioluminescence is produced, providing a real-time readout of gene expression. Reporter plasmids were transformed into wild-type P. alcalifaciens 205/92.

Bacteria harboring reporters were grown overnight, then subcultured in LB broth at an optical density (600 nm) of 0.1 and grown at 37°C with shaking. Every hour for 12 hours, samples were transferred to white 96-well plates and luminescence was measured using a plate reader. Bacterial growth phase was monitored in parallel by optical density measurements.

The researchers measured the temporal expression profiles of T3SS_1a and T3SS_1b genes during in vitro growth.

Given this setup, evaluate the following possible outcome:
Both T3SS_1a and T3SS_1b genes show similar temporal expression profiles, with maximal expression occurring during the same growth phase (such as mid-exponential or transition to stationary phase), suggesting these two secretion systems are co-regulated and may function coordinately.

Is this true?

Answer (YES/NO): NO